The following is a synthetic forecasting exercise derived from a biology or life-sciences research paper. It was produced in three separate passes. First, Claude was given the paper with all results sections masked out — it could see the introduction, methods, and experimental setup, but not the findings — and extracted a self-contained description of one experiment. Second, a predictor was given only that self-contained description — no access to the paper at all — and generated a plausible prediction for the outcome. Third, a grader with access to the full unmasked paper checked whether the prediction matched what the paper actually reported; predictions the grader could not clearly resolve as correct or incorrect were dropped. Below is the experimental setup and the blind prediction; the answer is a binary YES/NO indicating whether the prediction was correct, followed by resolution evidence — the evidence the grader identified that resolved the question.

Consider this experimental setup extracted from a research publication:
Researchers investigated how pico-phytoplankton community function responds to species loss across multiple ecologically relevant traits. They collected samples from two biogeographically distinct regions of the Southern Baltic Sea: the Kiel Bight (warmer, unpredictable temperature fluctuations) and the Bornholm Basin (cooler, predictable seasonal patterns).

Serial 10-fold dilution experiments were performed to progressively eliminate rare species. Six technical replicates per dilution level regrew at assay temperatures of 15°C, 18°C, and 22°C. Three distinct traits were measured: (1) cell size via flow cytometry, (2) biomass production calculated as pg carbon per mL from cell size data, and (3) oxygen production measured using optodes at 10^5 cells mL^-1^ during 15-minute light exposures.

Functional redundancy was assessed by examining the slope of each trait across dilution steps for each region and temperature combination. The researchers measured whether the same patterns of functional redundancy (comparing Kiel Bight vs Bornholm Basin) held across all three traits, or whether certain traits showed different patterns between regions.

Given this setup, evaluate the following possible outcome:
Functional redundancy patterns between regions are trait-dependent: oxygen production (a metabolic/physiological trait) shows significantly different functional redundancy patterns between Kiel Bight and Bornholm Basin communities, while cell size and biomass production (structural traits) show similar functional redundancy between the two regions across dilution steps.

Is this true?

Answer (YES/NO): NO